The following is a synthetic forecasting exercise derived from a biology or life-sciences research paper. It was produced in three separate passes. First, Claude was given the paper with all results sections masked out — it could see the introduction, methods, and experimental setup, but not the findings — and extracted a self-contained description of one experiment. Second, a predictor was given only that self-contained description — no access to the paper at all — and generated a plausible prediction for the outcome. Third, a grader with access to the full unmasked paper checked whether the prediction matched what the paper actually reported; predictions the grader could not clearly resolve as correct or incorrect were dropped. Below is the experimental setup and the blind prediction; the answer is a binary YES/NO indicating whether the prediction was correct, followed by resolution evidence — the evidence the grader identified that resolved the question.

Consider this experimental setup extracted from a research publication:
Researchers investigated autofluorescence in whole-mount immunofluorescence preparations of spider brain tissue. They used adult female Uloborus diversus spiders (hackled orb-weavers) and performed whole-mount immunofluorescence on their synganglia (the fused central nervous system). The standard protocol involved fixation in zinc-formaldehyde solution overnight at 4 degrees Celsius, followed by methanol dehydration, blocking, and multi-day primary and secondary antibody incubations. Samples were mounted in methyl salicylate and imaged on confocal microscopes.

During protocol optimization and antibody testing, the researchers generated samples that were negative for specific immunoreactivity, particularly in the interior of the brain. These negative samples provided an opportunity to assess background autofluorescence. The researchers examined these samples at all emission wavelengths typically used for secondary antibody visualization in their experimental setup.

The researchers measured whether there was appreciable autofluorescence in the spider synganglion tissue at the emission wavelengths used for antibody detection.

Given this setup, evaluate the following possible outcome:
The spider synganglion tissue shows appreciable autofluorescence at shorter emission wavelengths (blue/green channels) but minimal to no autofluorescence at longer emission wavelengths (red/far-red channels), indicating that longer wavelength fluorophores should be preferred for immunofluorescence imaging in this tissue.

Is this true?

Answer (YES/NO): NO